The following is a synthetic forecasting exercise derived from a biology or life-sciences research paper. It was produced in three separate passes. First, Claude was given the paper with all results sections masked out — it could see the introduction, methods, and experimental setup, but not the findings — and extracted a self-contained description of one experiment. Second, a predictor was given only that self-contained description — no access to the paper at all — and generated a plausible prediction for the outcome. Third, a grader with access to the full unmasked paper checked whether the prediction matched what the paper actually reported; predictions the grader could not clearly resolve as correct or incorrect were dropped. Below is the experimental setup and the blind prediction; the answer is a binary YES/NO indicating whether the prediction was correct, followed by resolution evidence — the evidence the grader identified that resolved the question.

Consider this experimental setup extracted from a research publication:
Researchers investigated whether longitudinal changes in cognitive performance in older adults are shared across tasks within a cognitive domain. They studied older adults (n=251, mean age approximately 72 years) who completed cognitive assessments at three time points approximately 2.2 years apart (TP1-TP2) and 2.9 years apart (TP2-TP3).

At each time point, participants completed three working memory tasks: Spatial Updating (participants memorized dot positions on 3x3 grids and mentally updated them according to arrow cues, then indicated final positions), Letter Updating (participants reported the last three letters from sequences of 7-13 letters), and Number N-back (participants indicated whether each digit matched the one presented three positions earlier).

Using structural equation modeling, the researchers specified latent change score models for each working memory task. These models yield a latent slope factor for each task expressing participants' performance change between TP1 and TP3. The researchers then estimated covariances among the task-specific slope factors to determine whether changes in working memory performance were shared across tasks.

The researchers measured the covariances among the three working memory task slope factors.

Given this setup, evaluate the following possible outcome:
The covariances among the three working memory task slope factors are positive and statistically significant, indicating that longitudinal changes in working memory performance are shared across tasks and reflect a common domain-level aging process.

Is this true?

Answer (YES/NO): NO